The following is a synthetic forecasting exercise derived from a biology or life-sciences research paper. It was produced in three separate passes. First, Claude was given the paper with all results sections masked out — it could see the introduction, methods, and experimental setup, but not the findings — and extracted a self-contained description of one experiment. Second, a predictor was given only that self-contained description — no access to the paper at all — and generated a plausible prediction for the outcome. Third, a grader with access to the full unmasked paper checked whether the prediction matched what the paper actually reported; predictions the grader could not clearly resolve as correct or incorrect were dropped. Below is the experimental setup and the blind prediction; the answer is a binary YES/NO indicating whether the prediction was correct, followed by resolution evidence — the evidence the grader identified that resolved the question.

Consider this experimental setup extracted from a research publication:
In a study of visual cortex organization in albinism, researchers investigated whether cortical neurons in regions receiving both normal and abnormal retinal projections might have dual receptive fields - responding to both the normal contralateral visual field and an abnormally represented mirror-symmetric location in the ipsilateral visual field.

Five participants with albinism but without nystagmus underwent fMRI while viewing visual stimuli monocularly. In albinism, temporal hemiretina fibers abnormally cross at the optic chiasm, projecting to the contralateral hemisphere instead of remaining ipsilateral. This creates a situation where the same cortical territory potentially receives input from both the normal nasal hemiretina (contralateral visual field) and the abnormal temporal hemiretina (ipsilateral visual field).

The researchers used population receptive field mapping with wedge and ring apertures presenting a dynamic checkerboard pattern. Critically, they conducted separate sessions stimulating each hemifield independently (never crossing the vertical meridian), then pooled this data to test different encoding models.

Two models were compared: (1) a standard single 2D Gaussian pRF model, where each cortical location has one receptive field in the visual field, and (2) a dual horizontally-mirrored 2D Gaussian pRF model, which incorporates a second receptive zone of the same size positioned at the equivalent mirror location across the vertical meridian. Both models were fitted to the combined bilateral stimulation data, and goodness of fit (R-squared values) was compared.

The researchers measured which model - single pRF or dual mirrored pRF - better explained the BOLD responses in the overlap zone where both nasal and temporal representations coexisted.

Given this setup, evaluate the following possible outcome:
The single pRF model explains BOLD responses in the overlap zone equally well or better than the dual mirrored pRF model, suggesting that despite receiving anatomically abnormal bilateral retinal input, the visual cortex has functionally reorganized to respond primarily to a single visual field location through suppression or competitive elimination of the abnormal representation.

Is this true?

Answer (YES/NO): YES